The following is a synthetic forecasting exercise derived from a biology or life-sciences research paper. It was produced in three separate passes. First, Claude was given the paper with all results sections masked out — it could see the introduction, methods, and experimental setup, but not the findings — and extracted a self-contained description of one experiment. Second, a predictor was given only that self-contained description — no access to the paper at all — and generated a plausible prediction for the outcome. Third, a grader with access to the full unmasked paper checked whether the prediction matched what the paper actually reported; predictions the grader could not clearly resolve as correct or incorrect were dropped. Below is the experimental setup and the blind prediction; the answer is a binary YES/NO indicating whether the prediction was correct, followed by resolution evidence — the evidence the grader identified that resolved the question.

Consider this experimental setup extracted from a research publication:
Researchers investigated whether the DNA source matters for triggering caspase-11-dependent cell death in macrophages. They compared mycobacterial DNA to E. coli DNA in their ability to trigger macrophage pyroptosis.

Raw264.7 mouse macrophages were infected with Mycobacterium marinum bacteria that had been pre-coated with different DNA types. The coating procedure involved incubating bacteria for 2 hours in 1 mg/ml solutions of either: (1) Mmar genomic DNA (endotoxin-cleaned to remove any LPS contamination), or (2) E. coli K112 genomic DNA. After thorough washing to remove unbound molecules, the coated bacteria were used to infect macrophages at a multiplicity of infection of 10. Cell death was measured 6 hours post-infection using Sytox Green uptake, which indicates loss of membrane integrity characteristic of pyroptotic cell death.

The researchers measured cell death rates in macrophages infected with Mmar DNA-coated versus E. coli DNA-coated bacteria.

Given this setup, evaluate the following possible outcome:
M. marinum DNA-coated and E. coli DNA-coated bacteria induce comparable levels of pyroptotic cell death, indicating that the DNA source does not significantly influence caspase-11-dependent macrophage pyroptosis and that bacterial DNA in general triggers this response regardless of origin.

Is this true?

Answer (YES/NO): YES